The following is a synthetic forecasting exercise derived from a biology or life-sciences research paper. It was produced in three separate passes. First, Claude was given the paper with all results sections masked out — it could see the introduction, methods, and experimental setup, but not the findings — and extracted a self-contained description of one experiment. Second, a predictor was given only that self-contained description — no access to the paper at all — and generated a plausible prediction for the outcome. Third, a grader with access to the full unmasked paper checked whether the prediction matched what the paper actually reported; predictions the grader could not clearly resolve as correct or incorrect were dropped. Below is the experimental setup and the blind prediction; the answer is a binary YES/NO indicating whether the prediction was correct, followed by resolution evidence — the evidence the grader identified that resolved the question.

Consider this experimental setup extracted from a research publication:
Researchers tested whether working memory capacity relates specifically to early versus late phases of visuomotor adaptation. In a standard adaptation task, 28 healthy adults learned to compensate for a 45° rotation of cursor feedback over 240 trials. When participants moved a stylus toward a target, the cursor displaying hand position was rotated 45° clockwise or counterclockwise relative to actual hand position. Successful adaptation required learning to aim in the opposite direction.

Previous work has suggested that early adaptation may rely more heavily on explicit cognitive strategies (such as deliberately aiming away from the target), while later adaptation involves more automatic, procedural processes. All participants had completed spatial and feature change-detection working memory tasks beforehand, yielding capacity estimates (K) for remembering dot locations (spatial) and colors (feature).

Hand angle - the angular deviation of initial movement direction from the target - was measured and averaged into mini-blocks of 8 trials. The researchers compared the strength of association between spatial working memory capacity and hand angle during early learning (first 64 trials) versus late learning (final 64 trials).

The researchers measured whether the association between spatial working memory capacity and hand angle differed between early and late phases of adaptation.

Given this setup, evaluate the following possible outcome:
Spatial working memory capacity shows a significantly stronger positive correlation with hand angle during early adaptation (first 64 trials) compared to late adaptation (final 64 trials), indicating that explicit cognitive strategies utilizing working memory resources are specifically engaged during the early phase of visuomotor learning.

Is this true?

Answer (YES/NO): YES